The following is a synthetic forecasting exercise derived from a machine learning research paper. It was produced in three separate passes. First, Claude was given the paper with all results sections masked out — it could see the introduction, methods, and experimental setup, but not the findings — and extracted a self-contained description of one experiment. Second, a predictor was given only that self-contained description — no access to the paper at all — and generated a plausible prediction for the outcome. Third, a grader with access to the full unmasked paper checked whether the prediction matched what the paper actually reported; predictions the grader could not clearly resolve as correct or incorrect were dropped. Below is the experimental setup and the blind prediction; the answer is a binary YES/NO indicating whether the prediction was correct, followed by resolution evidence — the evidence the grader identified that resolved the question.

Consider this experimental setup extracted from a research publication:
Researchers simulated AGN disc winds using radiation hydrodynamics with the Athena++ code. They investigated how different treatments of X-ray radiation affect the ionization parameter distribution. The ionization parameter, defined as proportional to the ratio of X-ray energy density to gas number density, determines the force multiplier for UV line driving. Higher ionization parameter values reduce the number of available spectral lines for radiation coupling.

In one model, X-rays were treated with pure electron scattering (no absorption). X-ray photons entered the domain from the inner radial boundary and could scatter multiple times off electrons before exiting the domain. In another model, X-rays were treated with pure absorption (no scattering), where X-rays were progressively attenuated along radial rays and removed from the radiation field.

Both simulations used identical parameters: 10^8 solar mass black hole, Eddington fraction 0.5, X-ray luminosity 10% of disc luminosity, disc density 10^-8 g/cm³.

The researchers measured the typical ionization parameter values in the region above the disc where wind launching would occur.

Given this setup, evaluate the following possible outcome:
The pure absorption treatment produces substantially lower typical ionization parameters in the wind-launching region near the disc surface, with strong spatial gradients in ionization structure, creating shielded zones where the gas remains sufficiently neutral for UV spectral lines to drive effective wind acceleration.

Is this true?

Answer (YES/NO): YES